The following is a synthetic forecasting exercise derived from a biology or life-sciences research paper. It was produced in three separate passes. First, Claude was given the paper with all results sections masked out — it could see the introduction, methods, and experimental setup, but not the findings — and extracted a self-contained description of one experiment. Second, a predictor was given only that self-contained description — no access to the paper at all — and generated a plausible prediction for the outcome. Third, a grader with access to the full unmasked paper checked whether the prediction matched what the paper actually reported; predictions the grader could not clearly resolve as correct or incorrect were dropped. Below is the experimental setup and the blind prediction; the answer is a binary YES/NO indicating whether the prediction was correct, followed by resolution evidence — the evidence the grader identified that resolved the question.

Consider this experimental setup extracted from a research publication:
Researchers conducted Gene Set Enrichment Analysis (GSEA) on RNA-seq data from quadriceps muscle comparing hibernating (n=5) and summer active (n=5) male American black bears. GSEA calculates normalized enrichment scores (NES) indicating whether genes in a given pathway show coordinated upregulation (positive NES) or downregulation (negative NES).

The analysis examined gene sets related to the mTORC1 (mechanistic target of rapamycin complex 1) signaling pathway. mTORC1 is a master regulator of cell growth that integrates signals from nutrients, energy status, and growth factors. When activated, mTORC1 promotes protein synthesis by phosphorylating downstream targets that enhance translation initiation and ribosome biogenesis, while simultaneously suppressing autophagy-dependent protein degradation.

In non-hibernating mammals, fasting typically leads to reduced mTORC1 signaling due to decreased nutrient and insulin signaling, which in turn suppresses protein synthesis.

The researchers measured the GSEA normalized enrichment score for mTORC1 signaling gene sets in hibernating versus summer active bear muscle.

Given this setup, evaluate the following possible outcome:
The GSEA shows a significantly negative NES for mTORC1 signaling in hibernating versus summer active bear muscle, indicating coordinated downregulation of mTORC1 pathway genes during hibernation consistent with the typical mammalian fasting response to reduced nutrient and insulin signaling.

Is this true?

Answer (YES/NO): NO